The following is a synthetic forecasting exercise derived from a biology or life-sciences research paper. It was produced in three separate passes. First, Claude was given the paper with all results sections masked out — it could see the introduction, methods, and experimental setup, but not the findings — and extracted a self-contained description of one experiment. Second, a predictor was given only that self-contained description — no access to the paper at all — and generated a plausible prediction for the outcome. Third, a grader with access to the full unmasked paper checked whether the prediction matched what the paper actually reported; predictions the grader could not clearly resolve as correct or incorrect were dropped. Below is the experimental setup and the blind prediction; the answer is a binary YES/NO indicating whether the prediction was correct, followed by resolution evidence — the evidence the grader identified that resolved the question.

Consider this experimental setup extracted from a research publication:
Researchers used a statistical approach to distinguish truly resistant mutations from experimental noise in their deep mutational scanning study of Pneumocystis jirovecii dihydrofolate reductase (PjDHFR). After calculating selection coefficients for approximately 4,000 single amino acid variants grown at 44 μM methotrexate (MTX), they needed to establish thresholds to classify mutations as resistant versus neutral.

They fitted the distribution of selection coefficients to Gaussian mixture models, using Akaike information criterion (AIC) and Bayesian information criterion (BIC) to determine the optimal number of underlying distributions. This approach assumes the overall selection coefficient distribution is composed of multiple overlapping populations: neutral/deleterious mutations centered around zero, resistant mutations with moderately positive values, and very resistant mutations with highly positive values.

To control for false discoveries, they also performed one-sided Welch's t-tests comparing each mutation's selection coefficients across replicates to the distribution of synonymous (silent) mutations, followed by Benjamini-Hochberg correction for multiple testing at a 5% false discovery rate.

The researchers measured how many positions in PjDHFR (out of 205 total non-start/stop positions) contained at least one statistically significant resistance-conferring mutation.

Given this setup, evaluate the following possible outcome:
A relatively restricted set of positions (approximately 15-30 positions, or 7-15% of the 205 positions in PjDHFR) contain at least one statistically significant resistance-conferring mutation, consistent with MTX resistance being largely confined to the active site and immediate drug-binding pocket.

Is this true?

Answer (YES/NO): NO